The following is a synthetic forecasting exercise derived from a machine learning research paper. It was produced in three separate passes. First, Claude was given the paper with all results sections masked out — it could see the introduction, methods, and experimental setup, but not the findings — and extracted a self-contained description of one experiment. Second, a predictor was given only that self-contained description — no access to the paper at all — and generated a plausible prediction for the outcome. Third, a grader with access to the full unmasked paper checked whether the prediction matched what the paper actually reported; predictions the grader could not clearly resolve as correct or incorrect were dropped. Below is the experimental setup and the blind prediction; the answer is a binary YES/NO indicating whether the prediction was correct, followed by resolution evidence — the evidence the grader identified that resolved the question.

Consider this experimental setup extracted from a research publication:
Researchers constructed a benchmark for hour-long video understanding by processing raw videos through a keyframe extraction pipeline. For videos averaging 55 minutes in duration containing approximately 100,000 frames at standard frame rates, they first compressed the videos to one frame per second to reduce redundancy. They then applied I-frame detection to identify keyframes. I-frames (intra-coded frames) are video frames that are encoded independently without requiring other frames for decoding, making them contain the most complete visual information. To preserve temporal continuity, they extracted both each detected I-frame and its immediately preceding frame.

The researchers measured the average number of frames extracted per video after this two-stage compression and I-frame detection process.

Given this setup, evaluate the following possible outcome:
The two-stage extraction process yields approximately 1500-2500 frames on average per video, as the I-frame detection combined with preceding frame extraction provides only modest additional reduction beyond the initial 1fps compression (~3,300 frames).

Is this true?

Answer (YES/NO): NO